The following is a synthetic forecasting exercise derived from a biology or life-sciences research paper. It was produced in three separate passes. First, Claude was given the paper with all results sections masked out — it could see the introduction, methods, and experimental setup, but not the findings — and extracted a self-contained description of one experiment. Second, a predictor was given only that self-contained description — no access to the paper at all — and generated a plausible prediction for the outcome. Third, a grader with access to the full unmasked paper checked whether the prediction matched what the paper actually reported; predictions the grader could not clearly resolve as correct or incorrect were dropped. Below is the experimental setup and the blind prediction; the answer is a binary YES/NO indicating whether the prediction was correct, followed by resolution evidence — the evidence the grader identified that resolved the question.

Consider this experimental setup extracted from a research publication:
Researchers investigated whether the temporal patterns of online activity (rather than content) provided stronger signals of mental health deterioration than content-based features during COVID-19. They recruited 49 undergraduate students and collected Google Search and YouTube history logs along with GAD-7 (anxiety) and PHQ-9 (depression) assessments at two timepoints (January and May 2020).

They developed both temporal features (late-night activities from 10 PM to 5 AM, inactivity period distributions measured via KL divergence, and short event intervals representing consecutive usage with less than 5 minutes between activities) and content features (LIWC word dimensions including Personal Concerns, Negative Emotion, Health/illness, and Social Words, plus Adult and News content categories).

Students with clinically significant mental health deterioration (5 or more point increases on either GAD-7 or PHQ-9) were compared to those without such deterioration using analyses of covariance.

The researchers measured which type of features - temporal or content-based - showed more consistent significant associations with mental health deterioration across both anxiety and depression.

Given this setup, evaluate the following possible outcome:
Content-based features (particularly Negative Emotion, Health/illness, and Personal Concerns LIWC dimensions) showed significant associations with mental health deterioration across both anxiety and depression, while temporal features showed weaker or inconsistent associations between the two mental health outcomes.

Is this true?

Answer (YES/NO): NO